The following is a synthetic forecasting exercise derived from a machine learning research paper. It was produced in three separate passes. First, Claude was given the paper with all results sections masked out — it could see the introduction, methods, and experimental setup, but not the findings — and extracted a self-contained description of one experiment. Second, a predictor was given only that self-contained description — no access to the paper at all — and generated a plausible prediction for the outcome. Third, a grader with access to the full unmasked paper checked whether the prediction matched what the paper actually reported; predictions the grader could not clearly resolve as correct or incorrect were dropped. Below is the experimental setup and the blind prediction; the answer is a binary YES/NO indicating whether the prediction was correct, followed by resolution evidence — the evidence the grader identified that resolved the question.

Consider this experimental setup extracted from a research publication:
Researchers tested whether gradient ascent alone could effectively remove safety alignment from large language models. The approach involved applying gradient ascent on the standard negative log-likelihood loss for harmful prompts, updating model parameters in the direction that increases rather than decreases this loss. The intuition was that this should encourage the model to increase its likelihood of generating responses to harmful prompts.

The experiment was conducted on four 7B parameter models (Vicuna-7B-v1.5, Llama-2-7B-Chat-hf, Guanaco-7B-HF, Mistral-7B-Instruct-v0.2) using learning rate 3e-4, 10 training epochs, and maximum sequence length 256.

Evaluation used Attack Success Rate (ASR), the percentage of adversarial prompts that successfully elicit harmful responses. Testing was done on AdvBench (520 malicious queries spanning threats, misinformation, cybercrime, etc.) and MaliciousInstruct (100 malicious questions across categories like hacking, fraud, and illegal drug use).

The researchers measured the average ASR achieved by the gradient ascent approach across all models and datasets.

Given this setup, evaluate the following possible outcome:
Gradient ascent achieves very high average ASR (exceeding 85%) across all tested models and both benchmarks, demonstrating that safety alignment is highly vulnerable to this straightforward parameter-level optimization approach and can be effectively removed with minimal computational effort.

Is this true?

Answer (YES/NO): NO